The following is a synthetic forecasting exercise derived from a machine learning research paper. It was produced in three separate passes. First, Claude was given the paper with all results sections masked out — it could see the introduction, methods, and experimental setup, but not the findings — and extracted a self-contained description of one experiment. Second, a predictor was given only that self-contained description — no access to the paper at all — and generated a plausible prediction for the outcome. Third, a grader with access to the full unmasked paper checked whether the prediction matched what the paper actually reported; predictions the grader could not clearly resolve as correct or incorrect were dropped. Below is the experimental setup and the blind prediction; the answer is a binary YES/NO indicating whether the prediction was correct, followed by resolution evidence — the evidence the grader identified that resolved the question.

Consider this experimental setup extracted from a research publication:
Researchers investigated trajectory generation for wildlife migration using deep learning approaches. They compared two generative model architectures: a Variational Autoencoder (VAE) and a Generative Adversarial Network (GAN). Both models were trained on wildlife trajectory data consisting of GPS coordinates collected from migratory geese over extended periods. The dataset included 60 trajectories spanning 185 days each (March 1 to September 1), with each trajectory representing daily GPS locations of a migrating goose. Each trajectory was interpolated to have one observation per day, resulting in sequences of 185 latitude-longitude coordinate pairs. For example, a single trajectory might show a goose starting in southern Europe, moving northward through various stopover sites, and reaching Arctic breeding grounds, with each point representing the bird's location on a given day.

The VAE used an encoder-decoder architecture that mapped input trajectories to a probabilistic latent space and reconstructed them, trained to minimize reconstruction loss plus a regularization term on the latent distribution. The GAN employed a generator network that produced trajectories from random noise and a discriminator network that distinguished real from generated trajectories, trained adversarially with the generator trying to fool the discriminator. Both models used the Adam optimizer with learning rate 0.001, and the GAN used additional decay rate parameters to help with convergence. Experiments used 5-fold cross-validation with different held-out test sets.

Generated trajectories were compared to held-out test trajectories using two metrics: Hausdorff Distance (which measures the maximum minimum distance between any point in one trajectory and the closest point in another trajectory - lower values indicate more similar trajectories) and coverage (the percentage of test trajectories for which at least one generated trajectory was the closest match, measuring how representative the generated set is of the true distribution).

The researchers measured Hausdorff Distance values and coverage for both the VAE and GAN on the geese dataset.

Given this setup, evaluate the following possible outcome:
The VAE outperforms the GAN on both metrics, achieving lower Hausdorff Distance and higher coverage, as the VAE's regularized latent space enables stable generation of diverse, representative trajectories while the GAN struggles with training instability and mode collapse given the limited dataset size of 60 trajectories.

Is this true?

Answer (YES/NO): YES